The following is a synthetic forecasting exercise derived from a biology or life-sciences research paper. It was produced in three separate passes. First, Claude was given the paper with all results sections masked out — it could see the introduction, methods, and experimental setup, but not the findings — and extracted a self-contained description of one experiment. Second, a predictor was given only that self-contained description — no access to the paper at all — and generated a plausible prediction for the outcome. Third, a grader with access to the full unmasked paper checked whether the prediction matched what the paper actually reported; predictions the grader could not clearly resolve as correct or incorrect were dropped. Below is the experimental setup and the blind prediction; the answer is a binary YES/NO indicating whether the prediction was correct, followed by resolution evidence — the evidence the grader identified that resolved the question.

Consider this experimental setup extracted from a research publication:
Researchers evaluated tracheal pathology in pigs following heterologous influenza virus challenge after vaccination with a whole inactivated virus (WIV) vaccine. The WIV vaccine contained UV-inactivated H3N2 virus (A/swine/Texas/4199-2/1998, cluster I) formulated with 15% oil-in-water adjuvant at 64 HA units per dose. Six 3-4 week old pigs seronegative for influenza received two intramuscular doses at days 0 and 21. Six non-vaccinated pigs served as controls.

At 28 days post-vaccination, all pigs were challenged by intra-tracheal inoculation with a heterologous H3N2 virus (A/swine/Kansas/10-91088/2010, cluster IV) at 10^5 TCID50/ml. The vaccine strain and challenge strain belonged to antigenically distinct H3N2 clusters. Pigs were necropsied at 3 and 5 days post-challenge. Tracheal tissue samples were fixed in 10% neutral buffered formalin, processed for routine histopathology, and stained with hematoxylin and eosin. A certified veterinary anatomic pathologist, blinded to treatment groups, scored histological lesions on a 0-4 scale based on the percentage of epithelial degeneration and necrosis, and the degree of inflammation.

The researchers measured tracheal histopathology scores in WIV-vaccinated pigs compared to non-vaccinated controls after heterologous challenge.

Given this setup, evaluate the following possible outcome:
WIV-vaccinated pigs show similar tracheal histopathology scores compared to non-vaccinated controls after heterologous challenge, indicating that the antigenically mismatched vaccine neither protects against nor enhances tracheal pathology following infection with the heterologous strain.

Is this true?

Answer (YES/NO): NO